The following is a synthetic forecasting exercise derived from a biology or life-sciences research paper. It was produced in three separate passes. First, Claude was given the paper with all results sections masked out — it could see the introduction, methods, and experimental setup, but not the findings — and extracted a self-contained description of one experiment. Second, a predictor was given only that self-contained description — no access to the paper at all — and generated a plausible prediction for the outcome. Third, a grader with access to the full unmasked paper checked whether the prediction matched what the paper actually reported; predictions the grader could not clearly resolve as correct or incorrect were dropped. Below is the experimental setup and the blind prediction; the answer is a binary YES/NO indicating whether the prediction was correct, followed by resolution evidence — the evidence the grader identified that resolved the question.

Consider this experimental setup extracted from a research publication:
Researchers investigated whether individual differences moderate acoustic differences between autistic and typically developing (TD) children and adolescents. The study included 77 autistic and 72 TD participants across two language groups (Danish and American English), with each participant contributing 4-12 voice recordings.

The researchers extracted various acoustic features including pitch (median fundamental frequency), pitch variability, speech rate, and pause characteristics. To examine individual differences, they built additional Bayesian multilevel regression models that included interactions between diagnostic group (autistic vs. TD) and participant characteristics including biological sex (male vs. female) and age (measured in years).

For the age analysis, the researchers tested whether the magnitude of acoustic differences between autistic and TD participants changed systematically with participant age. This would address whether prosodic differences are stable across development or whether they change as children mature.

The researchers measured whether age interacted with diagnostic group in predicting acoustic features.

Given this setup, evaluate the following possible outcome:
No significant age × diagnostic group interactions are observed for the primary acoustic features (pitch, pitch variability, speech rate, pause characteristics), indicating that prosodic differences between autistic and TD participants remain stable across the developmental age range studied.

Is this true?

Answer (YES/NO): NO